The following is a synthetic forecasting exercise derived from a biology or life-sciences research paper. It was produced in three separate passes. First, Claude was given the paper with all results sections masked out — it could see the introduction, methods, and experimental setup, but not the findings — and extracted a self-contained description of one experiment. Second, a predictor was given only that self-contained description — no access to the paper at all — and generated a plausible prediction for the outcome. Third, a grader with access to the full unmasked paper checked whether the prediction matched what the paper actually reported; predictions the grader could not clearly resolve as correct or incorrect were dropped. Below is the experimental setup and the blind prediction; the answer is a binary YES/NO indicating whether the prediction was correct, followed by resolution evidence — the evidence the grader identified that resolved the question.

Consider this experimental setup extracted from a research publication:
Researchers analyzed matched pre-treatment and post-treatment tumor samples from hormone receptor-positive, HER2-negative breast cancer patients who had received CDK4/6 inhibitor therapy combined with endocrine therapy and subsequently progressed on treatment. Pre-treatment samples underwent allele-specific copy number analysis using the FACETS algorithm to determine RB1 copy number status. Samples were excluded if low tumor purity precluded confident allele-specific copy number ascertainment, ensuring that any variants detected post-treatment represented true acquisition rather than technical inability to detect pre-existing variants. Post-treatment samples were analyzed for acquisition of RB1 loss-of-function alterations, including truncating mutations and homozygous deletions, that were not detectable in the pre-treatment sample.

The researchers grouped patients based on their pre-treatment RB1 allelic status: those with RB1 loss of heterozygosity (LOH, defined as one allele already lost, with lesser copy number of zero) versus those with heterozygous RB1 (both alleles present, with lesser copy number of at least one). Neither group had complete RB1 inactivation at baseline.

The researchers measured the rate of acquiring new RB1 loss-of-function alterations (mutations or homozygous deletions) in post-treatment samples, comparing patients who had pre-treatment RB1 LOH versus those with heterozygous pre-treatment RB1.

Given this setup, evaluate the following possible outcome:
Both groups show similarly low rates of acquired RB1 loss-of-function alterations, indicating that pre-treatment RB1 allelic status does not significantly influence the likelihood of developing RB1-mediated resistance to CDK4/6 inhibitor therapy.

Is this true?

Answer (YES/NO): NO